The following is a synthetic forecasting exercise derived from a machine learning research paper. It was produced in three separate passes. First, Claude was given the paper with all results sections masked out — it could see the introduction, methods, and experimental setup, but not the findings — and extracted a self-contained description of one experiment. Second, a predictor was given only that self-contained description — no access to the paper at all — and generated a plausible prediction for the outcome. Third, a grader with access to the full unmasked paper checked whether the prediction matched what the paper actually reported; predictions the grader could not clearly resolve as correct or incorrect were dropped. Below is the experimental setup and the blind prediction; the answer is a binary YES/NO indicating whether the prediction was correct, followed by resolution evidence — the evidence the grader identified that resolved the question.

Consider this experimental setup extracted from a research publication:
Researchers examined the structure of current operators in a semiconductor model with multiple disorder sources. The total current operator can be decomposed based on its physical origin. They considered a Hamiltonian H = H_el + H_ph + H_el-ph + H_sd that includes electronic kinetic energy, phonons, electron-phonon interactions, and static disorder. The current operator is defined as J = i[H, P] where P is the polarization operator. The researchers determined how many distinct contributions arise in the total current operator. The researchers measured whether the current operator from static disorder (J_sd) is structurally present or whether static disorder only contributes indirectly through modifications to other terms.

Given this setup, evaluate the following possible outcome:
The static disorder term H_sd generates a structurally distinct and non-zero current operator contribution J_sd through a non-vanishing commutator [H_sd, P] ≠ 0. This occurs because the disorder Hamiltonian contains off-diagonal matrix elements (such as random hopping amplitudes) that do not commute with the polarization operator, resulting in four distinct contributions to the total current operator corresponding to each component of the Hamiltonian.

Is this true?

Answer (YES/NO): NO